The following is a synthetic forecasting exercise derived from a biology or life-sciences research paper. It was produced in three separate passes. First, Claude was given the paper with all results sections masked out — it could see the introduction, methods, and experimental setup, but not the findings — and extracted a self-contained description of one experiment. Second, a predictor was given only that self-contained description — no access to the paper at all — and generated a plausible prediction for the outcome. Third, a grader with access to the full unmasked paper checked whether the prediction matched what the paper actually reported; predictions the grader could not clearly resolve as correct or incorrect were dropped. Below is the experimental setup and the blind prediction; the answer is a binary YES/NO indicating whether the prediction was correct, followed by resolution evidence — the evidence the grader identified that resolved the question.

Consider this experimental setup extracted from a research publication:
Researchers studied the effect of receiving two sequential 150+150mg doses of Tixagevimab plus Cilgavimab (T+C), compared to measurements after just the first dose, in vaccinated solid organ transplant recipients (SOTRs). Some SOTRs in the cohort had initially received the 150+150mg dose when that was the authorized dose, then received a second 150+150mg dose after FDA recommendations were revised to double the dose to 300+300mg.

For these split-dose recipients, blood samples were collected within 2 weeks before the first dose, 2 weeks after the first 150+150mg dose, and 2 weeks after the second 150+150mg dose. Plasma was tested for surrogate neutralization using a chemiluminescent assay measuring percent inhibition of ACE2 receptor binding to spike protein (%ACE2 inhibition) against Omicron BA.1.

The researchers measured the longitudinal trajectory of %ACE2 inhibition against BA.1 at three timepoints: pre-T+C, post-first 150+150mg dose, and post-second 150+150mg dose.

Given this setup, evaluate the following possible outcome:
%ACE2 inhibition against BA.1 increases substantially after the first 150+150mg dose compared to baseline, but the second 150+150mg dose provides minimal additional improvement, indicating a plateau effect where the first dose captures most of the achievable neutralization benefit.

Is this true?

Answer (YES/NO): NO